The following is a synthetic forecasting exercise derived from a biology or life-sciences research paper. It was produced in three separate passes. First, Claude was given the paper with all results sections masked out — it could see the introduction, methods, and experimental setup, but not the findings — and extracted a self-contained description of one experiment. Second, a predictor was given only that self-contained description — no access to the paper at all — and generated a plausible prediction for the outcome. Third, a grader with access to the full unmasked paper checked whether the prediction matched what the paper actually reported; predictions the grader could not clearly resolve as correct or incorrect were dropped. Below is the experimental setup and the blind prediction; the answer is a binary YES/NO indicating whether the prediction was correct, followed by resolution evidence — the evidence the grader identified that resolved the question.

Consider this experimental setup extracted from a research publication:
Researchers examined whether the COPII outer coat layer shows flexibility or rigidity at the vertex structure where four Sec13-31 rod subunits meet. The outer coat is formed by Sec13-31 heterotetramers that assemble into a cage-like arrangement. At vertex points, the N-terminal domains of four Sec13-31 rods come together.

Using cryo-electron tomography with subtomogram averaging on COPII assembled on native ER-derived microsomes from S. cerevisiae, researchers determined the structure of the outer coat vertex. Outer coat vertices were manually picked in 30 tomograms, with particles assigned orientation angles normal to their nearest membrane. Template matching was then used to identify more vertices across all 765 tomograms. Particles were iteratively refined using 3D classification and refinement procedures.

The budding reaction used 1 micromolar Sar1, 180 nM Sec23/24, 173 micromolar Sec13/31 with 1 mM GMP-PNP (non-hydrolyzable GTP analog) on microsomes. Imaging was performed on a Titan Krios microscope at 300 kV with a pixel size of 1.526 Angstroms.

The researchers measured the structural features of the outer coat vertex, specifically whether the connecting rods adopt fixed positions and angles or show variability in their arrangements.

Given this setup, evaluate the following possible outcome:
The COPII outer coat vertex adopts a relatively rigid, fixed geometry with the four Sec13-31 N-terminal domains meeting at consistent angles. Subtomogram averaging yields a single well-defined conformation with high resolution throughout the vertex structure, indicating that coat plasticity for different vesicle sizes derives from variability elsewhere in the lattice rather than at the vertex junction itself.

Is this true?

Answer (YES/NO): YES